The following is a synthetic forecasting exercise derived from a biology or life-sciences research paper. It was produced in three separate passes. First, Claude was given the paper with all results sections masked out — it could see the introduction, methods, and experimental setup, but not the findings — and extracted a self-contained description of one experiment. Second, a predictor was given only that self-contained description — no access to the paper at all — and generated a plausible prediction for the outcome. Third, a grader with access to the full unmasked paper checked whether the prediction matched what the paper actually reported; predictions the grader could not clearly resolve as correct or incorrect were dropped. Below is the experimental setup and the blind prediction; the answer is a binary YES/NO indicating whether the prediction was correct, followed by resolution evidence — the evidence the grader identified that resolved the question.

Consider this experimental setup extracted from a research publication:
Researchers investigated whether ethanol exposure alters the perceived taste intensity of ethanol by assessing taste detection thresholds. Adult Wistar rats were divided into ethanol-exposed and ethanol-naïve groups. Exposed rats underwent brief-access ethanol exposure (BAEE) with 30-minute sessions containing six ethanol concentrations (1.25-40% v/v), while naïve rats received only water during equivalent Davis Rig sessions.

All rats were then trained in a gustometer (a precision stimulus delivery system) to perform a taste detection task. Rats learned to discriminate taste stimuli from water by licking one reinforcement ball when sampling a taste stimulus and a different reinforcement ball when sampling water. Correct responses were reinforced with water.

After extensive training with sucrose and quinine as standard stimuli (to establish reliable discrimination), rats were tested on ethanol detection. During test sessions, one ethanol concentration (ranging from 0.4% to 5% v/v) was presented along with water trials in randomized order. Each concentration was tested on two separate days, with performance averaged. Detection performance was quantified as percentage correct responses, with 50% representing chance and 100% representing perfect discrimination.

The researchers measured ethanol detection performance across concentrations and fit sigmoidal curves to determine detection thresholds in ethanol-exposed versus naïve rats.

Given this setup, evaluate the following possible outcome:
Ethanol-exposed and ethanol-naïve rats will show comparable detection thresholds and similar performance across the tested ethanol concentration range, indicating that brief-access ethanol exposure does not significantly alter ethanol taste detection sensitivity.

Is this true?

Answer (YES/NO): YES